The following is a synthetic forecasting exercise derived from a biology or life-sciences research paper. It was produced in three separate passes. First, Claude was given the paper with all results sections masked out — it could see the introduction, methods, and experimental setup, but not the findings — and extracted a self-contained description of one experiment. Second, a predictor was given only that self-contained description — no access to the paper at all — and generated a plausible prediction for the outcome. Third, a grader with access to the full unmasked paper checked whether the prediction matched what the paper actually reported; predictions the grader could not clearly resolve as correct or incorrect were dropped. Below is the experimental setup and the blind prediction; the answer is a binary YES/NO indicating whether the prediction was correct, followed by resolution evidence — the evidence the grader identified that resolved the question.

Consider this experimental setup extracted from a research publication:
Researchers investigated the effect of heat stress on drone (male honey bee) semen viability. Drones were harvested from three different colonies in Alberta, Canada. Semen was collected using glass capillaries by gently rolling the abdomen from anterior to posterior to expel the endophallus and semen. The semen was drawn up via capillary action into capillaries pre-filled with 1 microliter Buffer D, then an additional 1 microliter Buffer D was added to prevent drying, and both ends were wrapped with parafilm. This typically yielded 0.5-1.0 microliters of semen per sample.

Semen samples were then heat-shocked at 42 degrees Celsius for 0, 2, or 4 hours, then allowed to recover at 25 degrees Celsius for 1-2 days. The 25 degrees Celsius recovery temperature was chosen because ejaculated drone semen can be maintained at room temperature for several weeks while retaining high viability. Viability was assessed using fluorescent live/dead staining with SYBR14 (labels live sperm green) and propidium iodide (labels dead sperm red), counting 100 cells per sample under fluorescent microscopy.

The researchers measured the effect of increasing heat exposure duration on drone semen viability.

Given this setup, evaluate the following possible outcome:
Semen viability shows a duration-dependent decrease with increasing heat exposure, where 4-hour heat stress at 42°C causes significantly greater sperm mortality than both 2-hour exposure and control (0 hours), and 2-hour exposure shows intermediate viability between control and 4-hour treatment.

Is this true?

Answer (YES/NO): NO